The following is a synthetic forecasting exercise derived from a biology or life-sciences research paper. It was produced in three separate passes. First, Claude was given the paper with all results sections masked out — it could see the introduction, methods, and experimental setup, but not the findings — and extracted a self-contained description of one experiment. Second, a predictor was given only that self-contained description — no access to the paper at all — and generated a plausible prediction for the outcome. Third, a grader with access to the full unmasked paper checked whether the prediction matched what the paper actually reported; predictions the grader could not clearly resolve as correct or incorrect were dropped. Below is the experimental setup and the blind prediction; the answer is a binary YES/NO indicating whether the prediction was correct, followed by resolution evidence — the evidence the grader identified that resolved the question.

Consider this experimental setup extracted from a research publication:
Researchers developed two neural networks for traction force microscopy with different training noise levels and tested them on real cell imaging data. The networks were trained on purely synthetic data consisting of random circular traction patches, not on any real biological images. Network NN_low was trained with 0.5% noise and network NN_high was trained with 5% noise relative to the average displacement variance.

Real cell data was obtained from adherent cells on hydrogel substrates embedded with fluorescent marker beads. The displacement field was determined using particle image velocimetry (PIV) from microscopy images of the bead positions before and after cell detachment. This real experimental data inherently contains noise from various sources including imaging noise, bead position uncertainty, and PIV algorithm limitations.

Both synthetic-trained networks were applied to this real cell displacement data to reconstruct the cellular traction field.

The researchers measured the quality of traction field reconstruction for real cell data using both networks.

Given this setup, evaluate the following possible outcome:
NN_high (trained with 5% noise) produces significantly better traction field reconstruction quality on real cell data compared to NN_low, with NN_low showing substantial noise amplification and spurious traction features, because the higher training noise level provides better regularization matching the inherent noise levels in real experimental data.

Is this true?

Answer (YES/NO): NO